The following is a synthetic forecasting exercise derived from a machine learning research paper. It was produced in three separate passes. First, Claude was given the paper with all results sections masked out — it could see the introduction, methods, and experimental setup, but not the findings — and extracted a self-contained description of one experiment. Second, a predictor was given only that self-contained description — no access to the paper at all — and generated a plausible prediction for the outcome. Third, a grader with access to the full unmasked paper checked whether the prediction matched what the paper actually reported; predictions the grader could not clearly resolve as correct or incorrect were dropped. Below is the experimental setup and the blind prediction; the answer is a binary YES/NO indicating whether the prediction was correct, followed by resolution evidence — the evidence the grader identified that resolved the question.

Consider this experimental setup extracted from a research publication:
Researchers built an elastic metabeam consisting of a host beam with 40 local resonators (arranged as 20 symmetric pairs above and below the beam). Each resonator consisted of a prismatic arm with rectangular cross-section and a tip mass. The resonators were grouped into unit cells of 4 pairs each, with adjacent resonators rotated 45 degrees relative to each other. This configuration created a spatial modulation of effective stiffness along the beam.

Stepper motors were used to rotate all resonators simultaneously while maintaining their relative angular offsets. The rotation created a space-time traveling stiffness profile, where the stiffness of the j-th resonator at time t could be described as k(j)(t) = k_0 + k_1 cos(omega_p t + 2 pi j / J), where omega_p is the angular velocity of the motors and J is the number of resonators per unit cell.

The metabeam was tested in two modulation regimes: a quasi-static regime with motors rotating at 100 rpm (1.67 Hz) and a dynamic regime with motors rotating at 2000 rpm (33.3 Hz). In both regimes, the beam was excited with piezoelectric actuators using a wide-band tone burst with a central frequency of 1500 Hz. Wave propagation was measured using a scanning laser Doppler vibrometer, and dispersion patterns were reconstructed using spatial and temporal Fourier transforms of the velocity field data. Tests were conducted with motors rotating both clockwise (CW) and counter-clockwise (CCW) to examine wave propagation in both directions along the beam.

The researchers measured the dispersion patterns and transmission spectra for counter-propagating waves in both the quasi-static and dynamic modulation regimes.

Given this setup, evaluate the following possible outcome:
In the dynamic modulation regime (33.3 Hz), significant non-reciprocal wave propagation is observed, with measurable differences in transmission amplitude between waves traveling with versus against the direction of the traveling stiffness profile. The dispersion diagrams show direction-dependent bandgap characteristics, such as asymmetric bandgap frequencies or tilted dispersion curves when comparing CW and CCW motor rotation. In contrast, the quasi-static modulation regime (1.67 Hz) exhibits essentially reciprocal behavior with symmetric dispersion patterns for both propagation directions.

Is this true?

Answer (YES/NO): YES